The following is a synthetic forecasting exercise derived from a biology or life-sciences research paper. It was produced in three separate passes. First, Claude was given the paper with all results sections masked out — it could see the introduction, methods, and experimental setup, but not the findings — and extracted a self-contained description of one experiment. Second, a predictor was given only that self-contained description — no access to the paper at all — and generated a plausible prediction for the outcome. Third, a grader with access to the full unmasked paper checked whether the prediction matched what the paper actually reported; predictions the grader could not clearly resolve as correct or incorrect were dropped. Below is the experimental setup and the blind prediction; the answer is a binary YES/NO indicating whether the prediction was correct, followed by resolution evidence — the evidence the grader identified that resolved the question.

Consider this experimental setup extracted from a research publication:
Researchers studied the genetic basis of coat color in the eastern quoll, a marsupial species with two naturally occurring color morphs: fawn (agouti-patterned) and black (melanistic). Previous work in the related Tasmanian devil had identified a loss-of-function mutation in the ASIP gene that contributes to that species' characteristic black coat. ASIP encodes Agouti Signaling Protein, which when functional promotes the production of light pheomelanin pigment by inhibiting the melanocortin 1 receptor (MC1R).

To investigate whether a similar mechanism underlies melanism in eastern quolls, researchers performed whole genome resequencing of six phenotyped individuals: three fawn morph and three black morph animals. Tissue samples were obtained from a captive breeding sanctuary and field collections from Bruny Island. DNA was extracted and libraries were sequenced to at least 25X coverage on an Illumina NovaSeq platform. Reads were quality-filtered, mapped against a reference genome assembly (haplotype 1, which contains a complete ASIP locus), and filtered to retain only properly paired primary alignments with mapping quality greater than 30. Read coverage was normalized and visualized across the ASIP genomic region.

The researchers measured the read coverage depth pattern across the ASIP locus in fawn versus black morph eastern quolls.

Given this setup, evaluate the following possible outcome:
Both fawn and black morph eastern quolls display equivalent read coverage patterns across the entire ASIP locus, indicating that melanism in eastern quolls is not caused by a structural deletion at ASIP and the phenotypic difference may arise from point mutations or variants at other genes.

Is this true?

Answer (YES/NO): NO